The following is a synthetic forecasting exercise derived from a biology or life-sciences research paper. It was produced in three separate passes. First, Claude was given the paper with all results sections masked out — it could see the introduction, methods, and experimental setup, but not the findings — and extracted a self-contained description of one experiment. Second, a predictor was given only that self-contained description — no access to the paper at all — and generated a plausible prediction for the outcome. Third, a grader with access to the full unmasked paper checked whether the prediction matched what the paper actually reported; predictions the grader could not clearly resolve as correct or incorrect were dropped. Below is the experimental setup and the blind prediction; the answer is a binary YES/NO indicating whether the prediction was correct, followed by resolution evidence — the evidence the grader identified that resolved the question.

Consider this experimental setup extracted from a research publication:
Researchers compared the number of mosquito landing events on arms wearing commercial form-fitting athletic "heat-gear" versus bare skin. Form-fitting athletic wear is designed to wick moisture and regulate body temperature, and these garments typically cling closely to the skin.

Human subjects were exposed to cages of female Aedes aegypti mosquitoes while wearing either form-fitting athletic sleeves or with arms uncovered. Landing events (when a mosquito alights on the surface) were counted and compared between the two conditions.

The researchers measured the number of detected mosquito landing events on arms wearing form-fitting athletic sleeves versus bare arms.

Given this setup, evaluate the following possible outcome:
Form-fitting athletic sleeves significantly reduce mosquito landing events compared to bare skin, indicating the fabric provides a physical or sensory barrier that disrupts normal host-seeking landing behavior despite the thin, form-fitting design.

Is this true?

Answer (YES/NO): NO